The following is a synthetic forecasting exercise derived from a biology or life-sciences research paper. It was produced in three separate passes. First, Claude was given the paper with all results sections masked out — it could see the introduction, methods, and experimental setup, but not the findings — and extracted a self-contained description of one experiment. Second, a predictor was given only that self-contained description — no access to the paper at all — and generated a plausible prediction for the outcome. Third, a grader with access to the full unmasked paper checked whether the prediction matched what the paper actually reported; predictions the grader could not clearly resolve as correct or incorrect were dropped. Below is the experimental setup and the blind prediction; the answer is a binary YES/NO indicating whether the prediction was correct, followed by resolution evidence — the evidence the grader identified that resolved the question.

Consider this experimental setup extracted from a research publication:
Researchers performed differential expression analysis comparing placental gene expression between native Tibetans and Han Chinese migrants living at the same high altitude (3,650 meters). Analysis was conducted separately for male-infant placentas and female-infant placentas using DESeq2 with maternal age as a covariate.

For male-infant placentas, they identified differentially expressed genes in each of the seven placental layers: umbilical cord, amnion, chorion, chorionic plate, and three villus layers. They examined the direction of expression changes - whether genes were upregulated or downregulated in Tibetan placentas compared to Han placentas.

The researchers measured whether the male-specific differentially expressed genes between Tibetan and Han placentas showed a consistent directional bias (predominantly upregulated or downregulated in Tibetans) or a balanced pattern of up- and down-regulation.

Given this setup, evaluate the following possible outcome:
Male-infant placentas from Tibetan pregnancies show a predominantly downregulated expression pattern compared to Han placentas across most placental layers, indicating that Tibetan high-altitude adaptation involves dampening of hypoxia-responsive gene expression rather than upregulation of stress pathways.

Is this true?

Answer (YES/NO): NO